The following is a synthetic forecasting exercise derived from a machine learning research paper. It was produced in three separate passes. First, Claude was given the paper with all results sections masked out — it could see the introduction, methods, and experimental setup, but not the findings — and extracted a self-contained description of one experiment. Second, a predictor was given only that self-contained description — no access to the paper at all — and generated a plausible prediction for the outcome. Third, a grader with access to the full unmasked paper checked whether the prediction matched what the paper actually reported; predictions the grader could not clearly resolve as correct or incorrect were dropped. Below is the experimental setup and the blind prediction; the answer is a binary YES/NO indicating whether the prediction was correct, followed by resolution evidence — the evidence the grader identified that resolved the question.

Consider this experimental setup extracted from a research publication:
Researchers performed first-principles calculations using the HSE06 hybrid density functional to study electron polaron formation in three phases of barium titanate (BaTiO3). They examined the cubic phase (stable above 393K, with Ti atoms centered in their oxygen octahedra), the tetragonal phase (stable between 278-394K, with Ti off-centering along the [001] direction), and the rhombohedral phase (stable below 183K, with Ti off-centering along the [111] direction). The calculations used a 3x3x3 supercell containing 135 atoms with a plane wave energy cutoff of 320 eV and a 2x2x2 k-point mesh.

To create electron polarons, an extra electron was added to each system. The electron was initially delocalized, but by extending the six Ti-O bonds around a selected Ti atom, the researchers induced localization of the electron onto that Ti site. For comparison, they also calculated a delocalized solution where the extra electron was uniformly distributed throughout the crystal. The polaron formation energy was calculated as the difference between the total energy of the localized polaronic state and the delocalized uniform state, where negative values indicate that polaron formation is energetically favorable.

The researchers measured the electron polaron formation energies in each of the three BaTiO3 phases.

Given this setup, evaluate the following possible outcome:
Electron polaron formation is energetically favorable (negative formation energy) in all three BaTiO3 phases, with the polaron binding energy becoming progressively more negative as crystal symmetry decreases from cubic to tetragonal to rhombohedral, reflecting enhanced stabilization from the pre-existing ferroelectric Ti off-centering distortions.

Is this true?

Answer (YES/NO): YES